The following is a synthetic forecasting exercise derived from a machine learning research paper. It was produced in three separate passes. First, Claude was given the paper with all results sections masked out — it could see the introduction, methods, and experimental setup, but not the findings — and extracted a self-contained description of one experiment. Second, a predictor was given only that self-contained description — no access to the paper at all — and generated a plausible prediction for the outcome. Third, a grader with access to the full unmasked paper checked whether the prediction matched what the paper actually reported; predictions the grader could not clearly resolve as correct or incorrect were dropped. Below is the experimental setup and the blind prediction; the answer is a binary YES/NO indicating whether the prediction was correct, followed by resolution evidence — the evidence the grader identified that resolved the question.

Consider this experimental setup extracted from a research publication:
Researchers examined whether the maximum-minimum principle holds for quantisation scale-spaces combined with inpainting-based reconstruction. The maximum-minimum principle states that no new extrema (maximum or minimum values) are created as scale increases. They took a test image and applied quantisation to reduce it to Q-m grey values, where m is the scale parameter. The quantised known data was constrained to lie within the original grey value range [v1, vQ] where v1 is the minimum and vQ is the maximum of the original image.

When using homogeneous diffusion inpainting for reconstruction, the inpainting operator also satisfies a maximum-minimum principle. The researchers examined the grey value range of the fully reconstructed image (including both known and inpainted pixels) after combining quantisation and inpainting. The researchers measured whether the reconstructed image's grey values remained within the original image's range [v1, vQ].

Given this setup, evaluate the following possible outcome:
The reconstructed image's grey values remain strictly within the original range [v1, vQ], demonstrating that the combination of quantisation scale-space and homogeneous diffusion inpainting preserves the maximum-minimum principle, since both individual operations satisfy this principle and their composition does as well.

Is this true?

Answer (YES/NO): YES